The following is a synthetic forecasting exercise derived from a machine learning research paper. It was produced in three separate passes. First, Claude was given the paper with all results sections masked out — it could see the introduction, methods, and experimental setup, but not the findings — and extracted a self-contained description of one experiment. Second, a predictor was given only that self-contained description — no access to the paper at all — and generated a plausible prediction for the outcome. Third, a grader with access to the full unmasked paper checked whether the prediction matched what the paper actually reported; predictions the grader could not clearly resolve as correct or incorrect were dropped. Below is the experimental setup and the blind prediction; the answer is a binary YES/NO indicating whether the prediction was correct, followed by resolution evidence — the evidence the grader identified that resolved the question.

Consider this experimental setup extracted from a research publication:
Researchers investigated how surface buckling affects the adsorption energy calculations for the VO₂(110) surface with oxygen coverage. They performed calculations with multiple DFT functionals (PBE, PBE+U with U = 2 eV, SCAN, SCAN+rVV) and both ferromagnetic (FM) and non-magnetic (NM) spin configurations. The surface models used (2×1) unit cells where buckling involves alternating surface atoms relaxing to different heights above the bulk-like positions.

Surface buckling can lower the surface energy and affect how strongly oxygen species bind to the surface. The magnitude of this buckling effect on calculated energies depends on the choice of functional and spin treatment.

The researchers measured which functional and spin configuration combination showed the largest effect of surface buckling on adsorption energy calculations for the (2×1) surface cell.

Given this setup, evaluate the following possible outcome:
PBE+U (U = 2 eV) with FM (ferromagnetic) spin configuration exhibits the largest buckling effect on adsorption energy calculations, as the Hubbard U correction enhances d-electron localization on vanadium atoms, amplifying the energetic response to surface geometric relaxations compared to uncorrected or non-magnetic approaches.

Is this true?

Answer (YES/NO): YES